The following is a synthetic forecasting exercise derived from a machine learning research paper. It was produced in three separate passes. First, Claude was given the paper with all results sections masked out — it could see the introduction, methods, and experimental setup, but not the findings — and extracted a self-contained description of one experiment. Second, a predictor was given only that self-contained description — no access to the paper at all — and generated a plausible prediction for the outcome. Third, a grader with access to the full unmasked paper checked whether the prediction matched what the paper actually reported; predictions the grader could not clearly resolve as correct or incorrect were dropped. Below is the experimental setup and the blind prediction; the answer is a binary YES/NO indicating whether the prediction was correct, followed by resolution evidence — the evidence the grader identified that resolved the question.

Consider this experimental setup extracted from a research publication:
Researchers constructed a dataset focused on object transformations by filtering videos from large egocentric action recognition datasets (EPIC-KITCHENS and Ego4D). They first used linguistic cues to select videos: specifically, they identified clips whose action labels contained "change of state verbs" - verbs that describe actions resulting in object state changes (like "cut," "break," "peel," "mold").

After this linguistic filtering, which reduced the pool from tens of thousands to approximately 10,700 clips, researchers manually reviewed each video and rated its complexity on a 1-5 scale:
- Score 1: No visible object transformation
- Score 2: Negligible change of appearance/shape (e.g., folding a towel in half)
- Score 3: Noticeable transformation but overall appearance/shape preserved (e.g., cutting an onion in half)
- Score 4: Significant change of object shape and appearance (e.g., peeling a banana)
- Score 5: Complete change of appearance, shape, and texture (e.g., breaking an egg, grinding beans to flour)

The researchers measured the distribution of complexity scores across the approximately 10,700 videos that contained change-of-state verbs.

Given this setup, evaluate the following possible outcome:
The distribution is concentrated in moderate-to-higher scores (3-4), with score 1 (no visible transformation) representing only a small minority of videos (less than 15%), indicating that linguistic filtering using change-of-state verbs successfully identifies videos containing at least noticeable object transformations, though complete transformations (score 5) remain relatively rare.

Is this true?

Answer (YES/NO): NO